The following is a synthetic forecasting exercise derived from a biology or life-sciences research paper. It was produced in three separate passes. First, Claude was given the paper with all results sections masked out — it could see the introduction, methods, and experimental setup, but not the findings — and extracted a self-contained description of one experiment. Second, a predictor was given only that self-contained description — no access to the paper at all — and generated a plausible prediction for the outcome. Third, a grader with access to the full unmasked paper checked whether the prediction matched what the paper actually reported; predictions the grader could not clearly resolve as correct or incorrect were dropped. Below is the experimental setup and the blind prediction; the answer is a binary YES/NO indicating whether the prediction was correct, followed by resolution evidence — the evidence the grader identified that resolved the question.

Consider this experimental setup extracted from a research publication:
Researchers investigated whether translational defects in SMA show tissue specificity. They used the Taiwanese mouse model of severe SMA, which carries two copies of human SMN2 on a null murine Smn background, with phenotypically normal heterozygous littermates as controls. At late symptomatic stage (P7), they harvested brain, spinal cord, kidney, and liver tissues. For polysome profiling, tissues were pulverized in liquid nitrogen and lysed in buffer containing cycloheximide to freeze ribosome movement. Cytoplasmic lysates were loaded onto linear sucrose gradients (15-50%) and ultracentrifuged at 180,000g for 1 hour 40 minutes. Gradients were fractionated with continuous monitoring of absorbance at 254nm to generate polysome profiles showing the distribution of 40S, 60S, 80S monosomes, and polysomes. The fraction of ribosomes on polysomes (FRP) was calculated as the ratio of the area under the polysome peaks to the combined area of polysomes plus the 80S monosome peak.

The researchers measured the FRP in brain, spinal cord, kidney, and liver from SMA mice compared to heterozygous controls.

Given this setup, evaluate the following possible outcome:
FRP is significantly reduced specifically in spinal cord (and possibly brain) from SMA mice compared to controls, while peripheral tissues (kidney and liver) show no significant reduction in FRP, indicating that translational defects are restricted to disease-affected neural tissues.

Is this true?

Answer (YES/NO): NO